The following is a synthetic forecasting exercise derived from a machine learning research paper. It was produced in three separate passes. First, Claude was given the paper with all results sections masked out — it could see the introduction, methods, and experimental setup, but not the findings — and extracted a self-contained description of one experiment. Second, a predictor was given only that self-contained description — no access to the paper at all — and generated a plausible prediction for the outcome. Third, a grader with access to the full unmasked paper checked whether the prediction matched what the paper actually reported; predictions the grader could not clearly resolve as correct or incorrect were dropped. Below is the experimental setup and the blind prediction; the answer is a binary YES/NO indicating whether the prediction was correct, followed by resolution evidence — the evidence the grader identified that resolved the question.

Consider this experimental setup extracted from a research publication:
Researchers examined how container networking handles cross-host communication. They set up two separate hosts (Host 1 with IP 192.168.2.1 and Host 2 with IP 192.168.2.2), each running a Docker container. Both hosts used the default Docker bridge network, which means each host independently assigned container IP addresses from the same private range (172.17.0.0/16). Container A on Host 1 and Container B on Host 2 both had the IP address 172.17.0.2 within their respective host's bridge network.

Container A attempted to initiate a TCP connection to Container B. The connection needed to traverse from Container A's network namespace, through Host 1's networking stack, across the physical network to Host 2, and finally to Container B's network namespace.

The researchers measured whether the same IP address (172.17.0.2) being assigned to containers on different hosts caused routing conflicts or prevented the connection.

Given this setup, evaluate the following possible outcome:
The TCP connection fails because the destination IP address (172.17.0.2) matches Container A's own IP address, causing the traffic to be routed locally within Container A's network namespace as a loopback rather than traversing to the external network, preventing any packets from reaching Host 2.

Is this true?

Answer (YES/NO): NO